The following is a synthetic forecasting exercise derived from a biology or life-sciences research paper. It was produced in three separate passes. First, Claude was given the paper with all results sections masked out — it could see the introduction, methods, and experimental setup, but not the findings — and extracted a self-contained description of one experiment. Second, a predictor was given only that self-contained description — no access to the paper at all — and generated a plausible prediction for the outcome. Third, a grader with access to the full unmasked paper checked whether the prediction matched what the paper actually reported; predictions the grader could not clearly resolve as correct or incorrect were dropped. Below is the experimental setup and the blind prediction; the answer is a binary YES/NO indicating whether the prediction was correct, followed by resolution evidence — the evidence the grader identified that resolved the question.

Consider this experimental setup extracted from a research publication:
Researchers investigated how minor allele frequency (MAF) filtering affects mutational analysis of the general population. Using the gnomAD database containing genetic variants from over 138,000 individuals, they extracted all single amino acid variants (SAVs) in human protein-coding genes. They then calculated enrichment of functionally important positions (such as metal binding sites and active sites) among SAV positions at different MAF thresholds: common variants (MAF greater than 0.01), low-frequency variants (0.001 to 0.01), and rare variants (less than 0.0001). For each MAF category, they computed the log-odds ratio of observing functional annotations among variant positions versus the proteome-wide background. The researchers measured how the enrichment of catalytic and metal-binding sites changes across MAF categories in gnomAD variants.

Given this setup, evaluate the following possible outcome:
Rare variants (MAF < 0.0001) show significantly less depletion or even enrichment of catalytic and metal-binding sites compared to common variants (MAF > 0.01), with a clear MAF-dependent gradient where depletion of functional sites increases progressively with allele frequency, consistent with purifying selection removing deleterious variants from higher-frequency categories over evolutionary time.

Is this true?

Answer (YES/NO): YES